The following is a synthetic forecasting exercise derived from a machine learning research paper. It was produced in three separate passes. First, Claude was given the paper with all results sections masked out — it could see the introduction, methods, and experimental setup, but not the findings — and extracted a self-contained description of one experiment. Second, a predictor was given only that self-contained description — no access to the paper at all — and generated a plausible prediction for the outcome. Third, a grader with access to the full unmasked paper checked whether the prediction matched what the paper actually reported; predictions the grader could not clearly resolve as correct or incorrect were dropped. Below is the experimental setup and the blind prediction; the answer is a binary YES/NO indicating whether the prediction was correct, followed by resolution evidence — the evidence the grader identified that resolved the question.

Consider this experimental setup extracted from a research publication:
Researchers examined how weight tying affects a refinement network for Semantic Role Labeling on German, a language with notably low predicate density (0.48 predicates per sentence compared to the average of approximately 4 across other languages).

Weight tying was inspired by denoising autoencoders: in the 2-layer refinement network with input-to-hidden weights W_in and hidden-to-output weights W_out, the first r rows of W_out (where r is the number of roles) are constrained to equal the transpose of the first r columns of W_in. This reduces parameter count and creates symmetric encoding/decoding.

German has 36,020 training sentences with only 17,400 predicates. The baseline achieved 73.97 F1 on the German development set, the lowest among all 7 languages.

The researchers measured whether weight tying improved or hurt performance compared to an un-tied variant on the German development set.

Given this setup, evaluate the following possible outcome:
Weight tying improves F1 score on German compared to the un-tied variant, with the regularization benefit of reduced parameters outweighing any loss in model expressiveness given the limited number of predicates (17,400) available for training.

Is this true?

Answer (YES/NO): NO